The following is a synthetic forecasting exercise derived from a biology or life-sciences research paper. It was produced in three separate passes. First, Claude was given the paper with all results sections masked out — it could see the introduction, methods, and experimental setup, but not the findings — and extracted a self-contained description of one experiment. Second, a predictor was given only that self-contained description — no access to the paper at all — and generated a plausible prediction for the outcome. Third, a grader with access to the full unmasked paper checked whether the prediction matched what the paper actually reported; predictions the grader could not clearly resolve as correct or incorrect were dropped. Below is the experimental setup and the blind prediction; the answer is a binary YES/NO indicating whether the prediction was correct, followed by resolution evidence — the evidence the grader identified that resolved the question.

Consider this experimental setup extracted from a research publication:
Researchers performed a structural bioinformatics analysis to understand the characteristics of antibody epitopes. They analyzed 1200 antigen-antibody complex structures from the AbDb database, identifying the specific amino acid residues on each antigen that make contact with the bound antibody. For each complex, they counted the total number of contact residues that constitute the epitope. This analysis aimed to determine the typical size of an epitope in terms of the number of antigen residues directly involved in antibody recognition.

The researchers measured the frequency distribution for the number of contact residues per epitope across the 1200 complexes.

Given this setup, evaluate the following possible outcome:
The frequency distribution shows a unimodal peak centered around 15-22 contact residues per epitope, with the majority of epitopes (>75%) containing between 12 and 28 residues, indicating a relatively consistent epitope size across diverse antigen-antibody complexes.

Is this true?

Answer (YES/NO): NO